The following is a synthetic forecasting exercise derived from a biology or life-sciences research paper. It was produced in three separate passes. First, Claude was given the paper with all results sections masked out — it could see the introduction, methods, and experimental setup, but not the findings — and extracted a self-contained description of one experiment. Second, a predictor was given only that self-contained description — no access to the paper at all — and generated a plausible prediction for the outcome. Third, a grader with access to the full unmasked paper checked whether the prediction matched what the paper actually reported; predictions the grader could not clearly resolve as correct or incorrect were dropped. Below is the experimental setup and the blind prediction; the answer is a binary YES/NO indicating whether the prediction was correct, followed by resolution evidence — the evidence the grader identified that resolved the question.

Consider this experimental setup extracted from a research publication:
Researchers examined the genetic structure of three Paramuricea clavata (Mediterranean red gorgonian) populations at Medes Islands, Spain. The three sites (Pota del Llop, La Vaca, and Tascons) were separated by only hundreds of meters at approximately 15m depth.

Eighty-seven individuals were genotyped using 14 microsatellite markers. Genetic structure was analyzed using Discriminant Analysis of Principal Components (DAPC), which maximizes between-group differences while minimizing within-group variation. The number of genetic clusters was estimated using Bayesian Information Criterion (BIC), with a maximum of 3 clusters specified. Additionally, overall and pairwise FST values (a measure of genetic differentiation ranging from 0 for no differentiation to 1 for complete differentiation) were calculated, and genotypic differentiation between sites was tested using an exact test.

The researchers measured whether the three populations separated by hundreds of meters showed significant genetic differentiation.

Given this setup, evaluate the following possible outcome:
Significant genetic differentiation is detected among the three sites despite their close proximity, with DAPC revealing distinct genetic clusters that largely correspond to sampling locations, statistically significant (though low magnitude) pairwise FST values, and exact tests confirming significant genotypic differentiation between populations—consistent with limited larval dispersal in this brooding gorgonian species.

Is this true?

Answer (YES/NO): YES